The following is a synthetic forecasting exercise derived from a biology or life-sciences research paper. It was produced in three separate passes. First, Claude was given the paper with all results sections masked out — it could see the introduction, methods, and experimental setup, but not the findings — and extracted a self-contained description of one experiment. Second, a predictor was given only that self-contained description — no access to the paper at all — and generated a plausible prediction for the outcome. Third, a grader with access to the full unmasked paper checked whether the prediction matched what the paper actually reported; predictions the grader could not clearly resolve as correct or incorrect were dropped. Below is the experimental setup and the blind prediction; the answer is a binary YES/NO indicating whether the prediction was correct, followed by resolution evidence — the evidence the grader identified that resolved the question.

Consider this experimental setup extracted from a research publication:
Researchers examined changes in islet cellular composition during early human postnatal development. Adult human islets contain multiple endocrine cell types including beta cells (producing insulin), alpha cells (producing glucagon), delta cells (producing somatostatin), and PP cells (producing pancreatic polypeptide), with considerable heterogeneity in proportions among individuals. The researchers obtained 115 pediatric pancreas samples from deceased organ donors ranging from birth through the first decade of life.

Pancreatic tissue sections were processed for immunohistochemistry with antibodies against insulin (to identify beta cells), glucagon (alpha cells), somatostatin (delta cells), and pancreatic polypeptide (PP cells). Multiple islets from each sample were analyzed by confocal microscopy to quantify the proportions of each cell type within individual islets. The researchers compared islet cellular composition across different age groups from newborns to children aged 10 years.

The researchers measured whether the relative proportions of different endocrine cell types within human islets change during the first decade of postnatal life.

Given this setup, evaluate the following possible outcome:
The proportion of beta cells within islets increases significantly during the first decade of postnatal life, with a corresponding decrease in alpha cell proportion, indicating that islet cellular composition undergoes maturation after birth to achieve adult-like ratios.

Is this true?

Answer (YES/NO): NO